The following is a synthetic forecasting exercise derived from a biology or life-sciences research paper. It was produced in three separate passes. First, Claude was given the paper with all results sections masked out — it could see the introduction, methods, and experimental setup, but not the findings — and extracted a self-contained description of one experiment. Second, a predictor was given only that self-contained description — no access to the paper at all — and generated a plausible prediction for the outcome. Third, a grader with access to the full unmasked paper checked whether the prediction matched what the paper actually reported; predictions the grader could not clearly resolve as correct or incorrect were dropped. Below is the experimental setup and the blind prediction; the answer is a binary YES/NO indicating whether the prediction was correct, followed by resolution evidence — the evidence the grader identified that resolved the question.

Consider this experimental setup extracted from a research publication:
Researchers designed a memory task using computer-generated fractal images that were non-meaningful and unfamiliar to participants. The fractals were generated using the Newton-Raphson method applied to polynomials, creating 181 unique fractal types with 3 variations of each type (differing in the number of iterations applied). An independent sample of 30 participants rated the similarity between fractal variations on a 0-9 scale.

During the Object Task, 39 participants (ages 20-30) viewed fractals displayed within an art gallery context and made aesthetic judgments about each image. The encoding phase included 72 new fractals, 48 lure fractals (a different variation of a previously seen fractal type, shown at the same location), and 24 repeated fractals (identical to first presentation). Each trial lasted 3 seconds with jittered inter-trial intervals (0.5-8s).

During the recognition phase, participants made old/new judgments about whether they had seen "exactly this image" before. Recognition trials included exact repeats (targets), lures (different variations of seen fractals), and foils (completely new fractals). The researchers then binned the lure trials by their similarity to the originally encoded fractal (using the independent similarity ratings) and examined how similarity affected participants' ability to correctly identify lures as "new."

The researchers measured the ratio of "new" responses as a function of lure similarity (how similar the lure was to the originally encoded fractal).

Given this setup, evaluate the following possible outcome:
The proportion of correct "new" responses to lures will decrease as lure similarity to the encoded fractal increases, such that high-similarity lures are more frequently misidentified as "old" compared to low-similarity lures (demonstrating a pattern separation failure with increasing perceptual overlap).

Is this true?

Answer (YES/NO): YES